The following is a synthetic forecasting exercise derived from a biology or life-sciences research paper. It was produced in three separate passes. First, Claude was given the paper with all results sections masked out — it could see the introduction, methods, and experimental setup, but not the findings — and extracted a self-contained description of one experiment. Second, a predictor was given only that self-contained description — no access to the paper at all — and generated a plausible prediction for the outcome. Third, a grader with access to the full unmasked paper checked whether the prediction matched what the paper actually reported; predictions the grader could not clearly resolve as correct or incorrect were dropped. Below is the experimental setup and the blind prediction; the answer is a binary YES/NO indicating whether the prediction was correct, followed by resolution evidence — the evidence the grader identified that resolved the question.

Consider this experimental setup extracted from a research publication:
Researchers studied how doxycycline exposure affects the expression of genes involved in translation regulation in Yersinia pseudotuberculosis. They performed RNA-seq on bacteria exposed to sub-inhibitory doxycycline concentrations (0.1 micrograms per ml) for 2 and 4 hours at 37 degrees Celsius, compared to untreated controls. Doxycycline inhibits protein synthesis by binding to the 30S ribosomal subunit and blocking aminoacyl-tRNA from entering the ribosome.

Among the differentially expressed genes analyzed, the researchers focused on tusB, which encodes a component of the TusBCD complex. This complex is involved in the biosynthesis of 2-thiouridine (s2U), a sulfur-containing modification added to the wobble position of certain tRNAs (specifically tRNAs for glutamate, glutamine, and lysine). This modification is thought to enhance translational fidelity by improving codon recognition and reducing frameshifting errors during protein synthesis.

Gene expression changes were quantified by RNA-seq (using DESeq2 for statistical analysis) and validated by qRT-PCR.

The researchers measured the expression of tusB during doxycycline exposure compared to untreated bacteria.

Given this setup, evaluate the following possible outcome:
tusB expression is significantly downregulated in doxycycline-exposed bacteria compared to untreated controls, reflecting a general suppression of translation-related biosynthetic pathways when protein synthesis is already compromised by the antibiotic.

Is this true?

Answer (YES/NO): YES